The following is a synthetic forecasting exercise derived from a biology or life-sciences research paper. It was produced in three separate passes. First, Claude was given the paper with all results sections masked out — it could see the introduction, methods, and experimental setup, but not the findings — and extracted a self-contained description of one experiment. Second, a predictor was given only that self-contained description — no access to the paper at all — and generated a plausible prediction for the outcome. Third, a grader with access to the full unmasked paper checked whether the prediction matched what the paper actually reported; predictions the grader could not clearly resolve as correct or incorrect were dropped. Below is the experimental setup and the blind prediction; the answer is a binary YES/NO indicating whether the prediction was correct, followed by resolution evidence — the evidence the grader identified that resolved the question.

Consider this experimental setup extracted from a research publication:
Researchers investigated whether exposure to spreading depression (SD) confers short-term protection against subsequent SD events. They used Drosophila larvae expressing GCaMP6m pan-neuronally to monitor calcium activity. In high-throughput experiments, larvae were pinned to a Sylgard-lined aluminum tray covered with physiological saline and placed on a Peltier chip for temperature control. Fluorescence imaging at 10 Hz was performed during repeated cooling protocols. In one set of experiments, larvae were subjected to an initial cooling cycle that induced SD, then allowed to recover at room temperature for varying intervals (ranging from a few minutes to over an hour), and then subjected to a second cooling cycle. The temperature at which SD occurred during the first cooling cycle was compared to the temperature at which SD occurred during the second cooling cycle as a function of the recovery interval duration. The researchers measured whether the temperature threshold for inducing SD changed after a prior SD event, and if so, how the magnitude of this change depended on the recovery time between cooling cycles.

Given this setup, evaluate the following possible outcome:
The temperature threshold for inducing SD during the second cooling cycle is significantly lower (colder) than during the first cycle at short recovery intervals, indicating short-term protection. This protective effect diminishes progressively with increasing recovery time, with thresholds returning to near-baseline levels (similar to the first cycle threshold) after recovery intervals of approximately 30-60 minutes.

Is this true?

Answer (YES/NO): YES